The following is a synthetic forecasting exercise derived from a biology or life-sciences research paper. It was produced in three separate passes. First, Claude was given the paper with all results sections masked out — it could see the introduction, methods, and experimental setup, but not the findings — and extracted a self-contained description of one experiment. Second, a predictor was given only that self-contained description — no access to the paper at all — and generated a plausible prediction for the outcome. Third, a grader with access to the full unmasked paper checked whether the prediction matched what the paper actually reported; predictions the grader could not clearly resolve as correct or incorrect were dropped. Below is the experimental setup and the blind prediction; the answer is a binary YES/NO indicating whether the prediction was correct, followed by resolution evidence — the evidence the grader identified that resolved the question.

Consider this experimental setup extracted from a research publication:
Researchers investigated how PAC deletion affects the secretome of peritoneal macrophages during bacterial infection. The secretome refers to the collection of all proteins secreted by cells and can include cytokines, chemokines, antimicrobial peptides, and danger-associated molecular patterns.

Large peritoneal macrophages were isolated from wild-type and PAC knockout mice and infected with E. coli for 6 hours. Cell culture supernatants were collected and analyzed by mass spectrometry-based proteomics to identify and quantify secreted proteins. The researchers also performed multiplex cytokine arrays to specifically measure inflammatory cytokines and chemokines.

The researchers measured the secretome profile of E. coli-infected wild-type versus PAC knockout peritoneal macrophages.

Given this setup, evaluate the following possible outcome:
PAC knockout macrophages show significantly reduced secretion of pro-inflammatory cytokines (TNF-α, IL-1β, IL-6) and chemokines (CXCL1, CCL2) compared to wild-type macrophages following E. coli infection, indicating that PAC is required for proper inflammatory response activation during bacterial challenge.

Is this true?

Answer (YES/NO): NO